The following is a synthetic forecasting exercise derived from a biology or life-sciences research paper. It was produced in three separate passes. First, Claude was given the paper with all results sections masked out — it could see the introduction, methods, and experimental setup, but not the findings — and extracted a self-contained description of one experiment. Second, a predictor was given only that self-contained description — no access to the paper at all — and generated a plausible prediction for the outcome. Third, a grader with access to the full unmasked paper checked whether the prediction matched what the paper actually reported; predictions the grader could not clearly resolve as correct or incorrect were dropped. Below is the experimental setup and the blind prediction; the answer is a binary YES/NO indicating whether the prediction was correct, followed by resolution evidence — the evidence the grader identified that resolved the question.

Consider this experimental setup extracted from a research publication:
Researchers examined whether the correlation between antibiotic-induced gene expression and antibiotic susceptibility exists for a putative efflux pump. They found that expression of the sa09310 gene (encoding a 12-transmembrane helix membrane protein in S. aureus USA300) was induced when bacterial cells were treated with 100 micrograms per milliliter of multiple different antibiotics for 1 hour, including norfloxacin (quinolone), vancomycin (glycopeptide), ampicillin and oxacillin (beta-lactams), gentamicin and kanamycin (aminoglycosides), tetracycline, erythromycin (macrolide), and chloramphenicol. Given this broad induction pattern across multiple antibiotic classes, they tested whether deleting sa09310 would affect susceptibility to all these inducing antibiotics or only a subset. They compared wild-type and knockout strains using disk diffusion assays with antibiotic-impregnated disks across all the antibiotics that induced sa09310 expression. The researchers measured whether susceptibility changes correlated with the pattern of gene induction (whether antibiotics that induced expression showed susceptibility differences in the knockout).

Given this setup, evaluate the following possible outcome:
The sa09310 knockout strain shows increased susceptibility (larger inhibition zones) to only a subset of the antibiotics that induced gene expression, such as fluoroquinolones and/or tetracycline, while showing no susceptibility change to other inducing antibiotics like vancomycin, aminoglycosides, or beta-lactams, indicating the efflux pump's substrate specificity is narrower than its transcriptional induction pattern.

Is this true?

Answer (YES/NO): NO